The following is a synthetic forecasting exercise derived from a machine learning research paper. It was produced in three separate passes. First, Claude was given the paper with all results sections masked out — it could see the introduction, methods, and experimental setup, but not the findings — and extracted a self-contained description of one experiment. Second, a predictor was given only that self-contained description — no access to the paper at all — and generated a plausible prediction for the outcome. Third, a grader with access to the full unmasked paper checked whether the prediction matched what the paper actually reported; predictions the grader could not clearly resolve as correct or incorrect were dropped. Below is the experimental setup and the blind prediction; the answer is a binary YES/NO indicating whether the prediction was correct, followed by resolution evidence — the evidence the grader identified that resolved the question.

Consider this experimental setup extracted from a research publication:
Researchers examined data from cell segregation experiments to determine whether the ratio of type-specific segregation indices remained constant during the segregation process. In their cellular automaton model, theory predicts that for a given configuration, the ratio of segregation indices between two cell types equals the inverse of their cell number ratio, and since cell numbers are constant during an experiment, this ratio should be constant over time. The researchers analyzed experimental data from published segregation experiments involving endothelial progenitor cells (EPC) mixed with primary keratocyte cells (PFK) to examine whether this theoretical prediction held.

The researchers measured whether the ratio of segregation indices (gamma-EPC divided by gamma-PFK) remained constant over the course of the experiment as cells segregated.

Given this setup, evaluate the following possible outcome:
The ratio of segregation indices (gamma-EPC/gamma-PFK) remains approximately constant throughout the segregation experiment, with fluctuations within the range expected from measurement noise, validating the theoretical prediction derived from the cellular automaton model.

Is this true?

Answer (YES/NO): YES